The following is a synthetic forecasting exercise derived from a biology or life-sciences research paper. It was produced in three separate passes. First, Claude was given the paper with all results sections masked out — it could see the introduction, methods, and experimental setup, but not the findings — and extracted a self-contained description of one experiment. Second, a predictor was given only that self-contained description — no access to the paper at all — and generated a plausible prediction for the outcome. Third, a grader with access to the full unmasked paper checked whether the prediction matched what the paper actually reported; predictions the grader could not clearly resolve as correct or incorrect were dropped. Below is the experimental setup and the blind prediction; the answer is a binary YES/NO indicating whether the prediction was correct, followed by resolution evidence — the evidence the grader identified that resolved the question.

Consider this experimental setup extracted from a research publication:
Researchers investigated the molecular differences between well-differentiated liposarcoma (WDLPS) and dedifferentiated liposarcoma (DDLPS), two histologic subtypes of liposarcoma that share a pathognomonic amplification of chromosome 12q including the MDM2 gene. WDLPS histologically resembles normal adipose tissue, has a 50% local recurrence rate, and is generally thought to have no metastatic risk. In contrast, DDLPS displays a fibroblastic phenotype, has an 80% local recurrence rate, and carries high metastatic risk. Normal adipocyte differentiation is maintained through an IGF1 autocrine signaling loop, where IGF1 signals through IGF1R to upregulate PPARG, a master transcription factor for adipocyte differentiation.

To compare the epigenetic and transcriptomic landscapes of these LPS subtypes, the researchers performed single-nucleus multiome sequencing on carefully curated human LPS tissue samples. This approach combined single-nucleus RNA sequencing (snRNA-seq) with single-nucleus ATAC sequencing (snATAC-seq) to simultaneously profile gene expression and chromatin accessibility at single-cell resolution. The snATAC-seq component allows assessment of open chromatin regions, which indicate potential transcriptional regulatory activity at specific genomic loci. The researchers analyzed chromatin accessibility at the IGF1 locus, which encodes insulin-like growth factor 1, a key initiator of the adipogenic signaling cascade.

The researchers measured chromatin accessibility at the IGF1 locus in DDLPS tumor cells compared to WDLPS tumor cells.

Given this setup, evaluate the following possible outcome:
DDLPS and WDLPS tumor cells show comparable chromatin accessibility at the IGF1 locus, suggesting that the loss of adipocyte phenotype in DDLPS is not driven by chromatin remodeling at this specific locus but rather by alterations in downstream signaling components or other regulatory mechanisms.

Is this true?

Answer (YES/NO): NO